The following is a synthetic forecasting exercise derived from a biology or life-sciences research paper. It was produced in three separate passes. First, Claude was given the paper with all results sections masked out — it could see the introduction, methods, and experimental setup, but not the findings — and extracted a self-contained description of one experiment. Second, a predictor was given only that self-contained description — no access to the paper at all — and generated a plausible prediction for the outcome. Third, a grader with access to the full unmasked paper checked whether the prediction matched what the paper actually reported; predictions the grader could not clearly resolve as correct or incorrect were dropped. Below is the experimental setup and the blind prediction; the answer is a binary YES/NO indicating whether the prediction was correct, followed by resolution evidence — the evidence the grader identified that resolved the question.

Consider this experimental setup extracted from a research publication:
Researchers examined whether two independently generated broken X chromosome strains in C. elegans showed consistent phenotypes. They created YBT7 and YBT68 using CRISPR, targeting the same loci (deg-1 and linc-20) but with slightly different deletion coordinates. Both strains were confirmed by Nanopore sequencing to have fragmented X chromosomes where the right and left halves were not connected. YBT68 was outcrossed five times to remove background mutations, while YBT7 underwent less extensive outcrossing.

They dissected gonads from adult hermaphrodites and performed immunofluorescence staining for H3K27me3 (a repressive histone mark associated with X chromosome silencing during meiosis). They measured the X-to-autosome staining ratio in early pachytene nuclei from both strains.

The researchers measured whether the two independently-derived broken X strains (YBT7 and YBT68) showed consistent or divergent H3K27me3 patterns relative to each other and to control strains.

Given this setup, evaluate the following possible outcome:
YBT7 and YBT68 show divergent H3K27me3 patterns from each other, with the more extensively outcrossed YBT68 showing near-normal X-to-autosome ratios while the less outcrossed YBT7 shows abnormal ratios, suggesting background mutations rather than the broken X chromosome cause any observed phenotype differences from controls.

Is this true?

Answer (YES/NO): NO